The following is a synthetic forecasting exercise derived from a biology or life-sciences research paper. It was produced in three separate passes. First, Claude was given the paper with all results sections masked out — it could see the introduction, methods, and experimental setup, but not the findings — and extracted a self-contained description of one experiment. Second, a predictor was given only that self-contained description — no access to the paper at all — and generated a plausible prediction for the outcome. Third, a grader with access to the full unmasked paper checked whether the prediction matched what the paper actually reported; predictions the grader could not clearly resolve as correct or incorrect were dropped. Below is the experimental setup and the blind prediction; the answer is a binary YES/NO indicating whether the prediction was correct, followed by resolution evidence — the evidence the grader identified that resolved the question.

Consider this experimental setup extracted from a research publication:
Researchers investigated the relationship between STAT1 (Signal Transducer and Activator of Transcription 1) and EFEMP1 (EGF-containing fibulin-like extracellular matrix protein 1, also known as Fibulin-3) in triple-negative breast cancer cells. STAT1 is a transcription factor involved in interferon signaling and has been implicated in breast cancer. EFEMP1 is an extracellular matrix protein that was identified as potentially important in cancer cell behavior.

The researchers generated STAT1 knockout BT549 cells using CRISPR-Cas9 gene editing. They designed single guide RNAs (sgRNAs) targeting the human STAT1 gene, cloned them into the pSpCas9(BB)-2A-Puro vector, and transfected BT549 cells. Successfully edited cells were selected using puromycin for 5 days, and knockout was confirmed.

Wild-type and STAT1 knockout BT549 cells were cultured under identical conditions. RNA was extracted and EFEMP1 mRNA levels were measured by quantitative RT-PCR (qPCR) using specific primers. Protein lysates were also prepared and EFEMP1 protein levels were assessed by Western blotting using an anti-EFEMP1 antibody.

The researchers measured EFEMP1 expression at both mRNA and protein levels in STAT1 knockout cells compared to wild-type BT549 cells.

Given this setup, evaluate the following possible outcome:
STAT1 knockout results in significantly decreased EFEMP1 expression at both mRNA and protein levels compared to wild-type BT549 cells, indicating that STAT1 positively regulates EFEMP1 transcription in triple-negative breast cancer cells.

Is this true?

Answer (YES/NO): YES